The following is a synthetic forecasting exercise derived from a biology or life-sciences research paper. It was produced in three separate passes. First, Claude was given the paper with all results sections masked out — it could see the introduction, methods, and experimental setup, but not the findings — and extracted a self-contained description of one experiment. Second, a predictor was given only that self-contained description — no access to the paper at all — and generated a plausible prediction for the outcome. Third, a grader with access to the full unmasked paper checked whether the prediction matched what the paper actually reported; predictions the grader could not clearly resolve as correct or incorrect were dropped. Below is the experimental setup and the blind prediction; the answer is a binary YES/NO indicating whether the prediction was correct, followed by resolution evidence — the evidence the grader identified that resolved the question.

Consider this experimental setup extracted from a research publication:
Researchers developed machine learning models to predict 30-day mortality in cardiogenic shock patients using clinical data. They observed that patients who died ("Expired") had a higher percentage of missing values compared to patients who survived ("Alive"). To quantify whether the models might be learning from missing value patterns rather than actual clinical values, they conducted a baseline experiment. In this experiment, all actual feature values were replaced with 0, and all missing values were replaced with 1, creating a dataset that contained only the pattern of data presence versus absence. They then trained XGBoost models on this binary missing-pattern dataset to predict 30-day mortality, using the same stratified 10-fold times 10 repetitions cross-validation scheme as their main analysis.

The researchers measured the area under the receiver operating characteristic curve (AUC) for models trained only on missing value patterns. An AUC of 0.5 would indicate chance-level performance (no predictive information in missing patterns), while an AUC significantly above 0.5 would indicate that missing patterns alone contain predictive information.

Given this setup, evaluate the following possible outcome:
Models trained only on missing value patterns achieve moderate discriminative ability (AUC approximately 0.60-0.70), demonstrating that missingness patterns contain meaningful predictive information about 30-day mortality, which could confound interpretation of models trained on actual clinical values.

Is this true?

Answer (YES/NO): NO